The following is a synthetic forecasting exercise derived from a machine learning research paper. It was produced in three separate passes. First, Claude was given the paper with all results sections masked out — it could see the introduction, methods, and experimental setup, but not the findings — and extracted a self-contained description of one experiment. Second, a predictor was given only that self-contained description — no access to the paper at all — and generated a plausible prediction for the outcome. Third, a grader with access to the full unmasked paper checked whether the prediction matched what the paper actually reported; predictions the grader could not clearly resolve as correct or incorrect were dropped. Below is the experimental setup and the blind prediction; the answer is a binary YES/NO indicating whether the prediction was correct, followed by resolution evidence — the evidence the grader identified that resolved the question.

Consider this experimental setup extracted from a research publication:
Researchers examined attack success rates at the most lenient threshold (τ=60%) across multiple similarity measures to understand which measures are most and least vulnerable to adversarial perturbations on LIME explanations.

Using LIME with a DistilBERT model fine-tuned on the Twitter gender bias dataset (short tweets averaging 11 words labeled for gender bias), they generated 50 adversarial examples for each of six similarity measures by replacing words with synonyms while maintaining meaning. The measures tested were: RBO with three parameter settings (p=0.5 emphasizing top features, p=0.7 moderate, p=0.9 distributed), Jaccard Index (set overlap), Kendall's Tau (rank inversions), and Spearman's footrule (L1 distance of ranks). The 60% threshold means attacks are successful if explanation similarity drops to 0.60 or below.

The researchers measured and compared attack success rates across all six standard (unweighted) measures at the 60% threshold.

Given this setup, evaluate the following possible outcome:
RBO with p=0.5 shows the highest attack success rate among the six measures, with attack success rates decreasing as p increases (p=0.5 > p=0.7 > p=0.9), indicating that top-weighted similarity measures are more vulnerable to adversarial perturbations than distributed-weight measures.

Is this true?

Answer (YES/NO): NO